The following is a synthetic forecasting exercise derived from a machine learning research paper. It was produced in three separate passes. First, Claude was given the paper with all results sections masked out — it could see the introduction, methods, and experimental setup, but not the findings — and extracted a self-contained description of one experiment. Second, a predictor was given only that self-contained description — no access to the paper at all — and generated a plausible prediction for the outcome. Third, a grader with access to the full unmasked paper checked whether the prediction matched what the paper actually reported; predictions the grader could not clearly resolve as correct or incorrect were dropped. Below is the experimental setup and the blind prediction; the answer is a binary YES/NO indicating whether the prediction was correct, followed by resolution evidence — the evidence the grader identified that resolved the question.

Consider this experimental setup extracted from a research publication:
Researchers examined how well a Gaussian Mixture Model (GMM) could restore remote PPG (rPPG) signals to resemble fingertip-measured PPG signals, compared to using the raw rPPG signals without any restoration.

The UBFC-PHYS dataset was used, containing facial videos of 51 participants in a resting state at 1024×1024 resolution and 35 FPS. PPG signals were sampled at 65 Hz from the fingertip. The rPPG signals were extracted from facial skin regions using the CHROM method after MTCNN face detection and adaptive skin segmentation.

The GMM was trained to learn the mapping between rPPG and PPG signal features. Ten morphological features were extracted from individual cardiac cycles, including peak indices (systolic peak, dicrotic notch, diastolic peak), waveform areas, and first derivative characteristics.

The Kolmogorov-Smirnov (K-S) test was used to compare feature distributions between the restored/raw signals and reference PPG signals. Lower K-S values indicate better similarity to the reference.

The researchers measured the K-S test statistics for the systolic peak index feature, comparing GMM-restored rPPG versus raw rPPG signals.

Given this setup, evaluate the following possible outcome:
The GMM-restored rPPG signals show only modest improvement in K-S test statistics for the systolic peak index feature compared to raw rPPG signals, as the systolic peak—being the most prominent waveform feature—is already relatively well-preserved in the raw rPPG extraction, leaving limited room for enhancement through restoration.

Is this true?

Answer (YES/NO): NO